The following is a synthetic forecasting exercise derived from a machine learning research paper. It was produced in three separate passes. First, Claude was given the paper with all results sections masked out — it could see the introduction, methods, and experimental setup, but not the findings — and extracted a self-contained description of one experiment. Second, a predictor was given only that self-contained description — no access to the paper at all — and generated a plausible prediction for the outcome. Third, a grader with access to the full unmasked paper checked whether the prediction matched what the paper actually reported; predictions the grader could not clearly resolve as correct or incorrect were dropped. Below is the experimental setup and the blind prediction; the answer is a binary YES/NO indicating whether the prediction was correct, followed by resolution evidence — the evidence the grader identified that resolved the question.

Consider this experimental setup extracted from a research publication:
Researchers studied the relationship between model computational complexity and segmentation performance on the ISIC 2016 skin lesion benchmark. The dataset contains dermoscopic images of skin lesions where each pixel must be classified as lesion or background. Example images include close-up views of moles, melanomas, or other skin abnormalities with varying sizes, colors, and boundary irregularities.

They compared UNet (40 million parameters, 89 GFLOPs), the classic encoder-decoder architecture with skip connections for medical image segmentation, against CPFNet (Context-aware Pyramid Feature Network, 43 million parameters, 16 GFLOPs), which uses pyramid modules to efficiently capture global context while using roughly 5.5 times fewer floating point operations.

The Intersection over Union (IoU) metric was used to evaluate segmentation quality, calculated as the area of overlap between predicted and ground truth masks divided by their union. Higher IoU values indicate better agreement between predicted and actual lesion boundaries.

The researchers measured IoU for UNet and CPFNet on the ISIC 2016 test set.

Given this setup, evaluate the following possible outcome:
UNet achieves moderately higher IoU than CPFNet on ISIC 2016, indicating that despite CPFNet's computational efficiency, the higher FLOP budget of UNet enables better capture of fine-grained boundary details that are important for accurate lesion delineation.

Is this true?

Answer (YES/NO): NO